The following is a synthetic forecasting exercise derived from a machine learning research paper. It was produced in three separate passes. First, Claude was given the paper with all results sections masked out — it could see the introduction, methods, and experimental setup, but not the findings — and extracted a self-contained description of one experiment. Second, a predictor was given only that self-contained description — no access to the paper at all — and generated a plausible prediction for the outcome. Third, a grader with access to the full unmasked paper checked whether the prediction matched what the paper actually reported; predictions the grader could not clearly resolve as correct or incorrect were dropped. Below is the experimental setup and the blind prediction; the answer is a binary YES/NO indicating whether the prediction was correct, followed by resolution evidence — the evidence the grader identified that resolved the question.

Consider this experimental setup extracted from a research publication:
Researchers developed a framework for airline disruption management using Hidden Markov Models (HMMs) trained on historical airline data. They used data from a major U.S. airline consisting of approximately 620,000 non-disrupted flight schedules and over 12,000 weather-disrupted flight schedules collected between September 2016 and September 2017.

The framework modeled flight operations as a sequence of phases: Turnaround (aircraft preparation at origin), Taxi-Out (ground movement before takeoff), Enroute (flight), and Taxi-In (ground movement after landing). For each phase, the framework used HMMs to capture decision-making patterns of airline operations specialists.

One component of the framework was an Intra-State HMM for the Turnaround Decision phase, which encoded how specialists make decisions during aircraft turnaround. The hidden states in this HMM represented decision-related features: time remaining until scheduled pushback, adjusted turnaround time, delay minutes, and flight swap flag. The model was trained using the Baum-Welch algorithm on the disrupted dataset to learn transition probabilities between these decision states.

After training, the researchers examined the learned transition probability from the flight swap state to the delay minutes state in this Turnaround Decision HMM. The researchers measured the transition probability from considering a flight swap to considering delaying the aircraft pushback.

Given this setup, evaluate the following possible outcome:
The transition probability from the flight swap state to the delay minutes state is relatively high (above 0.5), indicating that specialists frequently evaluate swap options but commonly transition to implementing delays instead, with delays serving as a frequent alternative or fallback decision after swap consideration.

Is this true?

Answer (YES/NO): NO